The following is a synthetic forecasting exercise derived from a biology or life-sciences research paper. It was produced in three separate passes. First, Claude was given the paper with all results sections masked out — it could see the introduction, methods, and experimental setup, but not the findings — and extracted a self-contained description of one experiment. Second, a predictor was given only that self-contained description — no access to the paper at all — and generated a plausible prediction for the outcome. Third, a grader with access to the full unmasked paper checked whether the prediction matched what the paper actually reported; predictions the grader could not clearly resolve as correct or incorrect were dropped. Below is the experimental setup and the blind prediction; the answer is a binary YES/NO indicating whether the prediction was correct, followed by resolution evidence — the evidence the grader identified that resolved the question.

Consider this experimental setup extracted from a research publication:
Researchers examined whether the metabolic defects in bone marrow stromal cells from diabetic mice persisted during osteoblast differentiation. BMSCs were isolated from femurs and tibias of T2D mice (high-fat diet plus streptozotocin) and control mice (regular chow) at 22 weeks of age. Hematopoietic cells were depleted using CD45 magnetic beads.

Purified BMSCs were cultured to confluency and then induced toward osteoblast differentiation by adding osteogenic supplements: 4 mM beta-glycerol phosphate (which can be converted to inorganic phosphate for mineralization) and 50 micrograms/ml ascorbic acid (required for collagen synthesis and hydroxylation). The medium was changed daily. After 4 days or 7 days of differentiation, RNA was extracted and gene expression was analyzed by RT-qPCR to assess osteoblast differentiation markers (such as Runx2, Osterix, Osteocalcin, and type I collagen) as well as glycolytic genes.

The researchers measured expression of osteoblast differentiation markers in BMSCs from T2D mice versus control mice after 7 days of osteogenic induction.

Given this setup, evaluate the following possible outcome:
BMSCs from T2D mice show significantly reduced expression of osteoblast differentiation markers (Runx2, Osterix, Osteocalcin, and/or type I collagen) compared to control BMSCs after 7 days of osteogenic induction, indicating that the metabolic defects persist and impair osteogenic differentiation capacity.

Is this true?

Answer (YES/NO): YES